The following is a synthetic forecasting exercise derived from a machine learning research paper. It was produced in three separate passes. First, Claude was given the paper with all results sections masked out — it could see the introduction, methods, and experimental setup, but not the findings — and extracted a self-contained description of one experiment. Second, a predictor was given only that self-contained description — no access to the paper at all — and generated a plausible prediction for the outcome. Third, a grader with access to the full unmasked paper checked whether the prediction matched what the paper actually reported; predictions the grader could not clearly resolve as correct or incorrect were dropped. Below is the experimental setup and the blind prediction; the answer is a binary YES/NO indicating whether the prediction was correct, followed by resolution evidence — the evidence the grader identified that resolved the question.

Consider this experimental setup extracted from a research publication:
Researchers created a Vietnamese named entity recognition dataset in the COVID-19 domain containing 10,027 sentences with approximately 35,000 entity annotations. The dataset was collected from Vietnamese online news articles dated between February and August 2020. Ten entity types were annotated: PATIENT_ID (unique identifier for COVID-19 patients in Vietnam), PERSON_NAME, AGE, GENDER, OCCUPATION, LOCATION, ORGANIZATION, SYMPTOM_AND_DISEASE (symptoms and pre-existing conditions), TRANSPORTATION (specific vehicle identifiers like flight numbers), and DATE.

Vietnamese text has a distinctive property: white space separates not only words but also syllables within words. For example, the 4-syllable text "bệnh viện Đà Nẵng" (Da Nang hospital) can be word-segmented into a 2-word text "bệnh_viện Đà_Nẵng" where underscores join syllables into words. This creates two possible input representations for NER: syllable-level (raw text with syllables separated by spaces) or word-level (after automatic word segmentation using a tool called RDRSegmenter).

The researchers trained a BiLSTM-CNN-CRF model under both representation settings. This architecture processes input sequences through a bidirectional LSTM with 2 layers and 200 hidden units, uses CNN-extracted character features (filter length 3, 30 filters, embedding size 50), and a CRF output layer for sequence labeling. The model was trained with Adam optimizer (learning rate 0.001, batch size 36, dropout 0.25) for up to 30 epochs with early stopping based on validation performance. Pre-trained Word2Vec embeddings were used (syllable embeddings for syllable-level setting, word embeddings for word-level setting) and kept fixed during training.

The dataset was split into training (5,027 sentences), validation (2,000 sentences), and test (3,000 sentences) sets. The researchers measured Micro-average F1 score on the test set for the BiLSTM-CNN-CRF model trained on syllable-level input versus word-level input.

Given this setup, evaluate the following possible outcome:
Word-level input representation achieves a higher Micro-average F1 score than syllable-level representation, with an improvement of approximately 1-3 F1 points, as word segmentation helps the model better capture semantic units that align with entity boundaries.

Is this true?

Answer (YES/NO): NO